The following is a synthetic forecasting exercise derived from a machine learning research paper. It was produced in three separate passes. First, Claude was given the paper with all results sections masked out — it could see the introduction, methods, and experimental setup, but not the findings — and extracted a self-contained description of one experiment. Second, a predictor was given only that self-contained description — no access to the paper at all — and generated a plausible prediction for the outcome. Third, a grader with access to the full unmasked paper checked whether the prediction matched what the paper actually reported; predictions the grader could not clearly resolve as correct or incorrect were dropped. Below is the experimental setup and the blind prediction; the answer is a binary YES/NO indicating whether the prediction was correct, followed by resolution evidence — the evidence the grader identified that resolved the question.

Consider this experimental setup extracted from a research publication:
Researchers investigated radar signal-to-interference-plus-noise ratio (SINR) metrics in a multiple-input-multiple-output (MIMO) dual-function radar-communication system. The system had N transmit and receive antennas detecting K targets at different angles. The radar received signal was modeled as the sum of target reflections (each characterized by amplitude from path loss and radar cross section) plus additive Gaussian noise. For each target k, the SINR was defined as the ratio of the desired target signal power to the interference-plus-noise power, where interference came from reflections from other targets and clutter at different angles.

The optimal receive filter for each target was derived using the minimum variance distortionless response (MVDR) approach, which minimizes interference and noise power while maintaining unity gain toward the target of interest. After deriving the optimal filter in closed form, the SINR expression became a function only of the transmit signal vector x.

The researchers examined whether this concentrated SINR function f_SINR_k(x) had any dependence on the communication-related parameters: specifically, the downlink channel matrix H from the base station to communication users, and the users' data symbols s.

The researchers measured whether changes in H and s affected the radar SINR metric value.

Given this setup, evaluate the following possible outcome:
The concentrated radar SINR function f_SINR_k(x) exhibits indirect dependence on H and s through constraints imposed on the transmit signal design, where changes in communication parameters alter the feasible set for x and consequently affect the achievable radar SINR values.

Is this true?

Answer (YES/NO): NO